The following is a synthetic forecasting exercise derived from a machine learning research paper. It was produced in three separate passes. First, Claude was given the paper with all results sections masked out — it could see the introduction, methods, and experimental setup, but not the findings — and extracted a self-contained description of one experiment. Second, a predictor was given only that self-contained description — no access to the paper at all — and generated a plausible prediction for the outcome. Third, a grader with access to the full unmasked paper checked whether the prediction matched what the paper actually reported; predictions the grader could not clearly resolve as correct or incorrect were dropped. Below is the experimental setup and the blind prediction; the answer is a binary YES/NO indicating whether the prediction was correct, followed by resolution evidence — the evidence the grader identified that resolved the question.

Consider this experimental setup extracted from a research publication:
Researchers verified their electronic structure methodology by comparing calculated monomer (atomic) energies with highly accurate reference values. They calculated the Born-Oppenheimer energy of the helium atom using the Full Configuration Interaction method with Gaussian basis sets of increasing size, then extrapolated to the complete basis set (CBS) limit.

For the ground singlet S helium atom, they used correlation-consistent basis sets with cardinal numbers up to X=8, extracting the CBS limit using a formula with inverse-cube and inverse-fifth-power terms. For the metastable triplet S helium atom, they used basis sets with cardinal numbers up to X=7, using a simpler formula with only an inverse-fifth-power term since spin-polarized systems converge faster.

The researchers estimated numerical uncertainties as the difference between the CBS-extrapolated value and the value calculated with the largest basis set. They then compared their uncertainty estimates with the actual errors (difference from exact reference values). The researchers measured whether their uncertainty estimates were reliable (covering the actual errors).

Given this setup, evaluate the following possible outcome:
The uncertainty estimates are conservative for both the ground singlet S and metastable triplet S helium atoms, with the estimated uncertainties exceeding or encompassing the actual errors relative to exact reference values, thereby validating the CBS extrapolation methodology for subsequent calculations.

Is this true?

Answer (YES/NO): YES